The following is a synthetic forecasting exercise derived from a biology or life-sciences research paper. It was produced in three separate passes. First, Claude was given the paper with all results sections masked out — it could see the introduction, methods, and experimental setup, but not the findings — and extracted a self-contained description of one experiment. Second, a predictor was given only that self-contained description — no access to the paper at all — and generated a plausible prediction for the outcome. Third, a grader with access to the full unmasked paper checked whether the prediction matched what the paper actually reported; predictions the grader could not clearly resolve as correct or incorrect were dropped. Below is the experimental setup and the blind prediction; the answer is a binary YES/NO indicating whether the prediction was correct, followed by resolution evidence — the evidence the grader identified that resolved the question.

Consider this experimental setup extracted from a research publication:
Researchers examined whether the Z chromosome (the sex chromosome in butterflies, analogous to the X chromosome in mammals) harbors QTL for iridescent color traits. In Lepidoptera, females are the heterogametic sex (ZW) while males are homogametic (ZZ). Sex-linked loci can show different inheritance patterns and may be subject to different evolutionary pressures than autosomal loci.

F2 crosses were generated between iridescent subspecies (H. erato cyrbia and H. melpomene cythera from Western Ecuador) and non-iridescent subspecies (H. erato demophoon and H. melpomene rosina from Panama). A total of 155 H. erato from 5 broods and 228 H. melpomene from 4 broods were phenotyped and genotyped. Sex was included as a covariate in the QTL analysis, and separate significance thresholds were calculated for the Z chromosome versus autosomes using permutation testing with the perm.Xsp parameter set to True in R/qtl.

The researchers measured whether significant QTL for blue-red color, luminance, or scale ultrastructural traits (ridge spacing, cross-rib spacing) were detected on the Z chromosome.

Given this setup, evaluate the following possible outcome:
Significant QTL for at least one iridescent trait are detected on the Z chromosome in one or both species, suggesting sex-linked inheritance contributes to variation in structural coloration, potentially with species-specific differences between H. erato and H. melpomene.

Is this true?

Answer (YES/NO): YES